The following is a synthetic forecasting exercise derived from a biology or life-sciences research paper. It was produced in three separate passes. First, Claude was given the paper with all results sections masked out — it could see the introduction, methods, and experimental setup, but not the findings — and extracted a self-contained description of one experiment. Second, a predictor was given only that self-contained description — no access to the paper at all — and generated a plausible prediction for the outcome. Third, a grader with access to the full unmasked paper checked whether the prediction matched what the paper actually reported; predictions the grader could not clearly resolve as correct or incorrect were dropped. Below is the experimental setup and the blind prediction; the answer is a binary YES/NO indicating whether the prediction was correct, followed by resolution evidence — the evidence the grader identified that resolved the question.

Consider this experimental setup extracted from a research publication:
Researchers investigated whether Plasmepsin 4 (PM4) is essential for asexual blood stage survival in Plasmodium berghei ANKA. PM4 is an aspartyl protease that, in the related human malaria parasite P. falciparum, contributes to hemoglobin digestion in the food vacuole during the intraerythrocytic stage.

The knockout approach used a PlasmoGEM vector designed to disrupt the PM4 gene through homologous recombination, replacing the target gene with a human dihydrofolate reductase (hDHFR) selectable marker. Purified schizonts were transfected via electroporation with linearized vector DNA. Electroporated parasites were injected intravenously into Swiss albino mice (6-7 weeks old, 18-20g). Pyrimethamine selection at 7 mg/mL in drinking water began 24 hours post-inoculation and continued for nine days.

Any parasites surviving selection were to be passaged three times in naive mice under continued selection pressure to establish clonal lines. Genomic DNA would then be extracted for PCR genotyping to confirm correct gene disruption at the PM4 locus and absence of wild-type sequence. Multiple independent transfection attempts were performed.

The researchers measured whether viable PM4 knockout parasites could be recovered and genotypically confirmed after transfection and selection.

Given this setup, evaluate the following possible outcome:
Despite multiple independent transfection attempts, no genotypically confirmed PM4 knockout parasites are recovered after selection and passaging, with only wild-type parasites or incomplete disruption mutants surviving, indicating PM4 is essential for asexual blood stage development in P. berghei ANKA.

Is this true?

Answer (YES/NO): NO